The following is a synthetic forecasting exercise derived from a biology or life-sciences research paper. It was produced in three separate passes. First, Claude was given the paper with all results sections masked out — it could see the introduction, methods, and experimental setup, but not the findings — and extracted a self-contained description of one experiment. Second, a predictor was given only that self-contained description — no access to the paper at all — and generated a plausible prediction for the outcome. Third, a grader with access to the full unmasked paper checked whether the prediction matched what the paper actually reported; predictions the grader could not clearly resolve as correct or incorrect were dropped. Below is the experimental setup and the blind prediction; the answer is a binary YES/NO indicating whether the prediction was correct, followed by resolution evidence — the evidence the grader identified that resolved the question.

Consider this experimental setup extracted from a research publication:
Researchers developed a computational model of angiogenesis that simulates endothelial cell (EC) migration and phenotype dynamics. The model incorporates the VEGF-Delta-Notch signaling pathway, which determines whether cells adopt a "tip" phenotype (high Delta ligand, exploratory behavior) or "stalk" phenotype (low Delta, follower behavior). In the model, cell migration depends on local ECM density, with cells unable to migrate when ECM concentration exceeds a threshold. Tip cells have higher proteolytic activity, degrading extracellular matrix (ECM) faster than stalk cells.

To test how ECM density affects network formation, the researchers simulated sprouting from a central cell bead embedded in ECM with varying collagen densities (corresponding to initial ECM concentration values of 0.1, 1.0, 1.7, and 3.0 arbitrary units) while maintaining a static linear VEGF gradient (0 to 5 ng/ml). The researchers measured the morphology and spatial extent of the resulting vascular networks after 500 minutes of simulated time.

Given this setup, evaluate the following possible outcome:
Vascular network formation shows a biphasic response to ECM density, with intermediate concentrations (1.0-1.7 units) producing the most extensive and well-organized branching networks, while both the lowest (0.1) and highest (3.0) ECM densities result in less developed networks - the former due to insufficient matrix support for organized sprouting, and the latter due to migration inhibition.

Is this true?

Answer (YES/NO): YES